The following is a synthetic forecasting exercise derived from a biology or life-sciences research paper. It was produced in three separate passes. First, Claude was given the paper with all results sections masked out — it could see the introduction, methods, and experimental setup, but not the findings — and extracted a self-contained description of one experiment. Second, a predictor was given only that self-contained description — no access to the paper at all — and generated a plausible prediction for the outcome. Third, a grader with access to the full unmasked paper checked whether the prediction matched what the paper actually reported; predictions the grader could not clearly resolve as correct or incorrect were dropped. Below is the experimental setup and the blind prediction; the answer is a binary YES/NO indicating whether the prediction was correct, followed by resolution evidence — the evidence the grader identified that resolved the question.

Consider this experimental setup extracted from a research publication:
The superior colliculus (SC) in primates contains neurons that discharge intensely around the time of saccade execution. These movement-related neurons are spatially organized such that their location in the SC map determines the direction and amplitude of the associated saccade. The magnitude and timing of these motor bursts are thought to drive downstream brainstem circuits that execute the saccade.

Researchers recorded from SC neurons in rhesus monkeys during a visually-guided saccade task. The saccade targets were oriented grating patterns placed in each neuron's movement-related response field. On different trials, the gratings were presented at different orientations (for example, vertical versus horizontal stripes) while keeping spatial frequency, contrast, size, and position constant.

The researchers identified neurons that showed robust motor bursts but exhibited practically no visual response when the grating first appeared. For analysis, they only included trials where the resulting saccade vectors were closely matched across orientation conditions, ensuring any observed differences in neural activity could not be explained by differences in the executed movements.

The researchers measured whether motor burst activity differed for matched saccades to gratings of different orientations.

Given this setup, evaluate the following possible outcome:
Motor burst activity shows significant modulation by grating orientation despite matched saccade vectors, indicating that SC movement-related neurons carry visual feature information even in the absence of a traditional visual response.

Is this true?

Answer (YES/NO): YES